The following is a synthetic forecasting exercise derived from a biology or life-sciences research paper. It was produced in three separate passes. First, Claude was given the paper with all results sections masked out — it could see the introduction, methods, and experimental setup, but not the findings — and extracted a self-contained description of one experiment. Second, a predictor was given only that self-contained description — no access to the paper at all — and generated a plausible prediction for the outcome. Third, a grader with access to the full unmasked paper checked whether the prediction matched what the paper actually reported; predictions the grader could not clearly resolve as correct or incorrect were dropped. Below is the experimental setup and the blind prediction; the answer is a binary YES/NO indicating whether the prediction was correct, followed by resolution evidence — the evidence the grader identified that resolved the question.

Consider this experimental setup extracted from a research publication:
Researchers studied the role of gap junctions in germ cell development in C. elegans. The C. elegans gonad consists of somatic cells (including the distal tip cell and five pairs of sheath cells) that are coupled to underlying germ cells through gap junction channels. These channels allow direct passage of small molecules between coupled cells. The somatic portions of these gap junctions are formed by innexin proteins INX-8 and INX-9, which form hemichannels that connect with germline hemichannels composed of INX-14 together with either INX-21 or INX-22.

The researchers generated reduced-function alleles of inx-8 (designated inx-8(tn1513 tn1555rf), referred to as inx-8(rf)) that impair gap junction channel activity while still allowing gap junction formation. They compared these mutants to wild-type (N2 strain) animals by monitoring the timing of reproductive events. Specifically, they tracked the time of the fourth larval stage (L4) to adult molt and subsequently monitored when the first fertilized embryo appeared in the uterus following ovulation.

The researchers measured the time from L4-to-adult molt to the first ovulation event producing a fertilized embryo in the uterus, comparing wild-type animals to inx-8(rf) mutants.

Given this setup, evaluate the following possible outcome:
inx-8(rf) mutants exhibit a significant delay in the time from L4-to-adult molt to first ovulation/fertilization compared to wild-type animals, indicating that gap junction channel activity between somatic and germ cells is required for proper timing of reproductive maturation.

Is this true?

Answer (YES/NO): YES